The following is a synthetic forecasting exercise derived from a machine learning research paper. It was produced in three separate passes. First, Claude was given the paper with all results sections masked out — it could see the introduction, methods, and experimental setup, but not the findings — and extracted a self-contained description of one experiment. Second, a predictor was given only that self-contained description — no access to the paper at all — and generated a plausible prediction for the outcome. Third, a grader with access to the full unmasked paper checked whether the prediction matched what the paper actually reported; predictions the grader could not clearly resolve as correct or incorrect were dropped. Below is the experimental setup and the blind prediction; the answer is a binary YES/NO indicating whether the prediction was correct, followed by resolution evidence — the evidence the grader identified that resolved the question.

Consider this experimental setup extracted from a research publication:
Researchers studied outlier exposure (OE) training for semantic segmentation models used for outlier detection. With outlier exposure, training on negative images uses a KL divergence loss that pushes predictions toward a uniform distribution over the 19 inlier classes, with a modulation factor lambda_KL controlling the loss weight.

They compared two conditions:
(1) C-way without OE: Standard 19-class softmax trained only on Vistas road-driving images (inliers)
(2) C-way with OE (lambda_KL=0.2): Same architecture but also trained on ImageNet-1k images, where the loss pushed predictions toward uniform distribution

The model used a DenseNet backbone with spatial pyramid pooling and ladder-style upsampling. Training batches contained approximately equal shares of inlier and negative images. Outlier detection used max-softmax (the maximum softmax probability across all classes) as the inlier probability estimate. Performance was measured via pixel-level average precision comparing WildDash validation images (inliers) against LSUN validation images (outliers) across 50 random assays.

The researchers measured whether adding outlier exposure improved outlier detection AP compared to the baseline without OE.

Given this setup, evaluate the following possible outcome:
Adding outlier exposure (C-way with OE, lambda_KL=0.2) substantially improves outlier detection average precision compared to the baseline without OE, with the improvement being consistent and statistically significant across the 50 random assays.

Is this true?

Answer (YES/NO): YES